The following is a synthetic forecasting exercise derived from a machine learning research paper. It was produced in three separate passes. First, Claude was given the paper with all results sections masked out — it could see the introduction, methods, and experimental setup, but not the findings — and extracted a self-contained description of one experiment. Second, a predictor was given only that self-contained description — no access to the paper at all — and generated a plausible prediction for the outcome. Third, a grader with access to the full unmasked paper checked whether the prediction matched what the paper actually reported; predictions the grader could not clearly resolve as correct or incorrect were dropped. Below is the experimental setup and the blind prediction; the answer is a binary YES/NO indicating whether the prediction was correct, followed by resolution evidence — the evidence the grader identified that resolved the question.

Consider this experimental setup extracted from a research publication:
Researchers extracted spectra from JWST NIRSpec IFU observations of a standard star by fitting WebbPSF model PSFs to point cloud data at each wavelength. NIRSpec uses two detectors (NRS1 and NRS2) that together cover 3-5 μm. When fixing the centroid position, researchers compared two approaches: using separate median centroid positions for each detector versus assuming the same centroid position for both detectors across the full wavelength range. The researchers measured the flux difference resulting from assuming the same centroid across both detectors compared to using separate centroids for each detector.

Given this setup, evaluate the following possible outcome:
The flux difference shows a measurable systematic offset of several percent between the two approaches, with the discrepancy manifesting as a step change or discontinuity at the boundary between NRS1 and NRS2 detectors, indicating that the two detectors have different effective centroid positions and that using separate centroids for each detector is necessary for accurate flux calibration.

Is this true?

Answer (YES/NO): NO